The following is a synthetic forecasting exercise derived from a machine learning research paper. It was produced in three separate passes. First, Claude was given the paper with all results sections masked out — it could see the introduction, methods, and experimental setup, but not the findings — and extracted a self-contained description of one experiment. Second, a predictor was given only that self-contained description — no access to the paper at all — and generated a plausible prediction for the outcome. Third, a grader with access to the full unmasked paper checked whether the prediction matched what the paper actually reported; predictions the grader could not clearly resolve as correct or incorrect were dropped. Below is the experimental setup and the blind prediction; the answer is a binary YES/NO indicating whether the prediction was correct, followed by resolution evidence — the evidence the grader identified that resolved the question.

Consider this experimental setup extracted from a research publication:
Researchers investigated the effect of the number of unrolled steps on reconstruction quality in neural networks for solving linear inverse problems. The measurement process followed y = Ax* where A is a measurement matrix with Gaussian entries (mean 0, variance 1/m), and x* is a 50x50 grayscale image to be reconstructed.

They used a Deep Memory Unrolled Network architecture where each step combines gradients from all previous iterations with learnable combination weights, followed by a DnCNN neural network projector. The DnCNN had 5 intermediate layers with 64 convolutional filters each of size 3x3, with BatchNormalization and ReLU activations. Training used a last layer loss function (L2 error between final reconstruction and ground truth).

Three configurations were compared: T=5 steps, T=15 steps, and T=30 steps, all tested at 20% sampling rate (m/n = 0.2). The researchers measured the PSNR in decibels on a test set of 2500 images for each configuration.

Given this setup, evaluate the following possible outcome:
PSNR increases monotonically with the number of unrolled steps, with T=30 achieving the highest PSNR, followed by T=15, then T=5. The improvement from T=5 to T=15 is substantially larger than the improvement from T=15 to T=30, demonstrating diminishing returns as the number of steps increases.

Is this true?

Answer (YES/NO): NO